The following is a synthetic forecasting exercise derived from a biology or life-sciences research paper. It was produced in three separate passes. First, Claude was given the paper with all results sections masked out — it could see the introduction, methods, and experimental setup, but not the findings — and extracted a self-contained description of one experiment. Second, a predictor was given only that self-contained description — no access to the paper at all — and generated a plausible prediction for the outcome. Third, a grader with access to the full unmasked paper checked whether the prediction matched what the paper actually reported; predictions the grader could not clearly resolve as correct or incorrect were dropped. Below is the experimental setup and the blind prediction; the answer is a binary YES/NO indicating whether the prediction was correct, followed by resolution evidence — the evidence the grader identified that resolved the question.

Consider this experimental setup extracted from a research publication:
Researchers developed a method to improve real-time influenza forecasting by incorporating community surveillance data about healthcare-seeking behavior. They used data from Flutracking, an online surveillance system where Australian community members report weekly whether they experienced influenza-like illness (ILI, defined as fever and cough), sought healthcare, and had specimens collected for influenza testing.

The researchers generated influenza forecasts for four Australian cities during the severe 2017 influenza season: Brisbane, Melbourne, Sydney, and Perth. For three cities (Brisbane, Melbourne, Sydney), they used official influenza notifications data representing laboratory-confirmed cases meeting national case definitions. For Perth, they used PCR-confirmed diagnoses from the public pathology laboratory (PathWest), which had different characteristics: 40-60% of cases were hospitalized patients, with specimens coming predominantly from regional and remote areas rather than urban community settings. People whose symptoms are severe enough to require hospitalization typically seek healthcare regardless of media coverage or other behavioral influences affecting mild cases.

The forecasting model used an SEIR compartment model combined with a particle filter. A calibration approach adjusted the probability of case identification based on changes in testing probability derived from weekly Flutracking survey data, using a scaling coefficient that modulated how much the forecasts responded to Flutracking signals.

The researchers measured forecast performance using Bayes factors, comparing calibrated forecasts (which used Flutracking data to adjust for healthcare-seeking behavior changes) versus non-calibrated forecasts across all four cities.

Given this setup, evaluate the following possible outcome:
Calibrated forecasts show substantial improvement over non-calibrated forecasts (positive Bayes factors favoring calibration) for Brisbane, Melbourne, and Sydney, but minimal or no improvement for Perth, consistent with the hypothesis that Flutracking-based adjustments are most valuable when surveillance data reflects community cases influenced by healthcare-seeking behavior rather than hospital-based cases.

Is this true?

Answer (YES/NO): NO